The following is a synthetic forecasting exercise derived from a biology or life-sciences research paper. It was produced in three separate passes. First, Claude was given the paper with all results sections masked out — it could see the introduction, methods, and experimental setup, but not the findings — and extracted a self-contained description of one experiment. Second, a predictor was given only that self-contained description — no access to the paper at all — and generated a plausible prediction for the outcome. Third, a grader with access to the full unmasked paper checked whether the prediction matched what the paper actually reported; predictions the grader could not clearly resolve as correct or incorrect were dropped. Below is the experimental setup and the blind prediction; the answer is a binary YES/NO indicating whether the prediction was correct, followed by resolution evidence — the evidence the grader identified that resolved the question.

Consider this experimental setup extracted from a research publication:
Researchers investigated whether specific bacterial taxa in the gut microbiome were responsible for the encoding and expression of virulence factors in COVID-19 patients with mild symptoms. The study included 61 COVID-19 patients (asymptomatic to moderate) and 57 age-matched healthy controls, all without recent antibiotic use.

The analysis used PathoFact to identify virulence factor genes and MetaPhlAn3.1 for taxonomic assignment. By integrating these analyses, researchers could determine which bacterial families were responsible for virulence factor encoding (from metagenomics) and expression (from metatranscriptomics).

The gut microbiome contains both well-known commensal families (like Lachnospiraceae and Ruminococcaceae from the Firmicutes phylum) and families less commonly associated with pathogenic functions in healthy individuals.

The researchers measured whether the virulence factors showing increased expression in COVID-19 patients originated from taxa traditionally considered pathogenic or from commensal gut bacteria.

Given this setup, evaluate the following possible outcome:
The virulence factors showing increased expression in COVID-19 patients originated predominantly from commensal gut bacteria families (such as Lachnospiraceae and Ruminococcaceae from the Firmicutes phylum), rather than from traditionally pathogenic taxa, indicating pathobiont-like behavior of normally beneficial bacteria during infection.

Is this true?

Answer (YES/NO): NO